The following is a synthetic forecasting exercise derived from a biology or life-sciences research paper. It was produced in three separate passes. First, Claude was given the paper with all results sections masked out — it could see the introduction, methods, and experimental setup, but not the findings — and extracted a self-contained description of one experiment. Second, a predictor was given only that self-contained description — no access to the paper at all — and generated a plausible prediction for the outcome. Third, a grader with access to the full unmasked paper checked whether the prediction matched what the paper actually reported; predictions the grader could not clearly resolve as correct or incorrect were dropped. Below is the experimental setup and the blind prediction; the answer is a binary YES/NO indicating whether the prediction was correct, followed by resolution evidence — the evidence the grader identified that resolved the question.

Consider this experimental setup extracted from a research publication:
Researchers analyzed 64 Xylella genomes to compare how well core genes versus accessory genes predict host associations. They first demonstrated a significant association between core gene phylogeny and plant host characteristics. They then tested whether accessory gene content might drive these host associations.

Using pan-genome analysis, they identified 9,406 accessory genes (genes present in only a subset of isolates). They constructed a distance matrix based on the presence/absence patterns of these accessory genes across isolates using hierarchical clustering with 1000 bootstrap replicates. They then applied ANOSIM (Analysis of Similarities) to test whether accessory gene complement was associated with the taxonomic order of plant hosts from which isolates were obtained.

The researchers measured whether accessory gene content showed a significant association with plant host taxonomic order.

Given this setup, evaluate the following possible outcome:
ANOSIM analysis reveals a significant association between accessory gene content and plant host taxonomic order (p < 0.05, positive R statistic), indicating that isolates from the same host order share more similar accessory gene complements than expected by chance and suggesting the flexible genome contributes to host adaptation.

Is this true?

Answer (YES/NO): NO